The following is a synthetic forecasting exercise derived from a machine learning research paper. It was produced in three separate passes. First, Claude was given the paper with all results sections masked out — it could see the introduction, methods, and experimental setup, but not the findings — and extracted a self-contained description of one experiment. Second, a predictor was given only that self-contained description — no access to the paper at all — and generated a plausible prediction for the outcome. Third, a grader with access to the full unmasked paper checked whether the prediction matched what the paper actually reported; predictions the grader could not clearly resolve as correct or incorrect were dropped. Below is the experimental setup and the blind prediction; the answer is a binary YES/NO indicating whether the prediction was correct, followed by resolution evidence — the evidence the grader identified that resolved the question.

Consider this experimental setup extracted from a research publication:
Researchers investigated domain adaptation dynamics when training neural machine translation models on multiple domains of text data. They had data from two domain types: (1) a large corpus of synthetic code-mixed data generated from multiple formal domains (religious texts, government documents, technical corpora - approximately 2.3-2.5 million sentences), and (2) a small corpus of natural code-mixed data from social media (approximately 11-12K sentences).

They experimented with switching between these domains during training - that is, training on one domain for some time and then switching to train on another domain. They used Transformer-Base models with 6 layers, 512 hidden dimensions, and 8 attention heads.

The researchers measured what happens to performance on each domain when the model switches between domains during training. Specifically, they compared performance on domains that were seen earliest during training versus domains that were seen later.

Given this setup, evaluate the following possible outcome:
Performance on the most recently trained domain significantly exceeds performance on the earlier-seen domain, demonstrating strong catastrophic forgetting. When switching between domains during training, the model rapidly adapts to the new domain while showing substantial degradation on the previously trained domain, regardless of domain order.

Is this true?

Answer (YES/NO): NO